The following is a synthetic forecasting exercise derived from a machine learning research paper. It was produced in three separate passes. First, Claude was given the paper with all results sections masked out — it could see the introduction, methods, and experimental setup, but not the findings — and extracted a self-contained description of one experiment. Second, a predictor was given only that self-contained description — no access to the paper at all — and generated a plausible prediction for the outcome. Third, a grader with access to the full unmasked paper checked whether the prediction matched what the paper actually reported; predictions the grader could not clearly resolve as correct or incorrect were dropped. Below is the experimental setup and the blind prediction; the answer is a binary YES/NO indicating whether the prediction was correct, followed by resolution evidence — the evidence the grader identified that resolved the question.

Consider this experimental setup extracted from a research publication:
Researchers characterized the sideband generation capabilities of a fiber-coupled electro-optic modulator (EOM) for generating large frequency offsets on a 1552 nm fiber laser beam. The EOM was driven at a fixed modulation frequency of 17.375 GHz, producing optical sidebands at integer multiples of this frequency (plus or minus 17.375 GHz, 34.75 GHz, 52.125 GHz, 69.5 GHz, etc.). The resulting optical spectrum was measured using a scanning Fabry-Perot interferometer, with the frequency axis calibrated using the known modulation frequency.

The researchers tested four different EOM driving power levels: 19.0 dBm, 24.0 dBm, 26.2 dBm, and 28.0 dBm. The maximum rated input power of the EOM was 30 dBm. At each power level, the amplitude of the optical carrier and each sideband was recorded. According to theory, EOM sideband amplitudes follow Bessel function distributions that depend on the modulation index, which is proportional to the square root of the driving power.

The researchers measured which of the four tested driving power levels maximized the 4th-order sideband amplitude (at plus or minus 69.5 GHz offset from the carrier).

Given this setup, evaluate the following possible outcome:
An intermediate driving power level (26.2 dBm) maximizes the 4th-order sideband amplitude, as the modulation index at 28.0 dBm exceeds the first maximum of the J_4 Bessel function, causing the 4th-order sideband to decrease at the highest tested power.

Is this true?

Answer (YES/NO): NO